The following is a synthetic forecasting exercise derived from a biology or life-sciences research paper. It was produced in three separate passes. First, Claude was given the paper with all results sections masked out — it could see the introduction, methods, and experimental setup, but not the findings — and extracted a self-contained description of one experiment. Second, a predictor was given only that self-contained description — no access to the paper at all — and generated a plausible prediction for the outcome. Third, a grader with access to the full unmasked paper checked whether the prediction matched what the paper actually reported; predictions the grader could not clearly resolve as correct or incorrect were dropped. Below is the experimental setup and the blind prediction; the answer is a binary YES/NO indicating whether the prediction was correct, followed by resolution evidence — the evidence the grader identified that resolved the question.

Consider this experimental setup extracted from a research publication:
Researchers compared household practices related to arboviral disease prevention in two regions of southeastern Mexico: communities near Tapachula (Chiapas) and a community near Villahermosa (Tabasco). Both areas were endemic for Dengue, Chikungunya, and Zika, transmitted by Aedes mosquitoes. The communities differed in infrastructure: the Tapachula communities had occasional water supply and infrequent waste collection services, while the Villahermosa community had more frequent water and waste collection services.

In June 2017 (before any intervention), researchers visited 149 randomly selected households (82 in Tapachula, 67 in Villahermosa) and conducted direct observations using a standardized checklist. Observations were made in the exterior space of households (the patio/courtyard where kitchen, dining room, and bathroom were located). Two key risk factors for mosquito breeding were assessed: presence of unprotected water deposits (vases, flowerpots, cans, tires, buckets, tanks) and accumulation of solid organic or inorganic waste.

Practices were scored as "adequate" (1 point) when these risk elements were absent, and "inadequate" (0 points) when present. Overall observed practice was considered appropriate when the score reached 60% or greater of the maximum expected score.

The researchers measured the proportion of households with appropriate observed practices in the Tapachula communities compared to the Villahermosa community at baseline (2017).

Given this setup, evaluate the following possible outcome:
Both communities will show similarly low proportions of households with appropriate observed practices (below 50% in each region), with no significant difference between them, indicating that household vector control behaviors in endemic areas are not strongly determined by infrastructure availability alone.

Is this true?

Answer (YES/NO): NO